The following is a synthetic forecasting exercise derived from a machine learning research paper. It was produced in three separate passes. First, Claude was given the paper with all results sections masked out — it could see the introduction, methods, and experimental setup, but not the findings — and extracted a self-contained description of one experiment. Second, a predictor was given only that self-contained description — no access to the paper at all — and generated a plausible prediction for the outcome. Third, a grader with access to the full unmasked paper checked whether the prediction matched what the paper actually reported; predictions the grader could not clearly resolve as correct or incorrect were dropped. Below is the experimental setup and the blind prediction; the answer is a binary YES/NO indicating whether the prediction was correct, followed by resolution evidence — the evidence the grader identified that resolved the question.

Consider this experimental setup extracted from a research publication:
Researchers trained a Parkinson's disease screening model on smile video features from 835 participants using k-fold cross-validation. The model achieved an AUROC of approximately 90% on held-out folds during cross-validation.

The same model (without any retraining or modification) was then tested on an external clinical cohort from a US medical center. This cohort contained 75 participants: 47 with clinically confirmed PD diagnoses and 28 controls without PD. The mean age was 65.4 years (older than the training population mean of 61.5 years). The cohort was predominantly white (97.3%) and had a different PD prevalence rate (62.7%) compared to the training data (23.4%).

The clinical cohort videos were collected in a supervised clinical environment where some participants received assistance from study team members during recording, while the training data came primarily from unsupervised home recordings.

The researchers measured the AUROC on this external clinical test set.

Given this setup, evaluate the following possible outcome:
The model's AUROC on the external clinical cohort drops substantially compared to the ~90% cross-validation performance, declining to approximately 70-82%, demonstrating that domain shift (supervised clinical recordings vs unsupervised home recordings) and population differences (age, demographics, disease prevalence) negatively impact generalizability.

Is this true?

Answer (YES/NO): YES